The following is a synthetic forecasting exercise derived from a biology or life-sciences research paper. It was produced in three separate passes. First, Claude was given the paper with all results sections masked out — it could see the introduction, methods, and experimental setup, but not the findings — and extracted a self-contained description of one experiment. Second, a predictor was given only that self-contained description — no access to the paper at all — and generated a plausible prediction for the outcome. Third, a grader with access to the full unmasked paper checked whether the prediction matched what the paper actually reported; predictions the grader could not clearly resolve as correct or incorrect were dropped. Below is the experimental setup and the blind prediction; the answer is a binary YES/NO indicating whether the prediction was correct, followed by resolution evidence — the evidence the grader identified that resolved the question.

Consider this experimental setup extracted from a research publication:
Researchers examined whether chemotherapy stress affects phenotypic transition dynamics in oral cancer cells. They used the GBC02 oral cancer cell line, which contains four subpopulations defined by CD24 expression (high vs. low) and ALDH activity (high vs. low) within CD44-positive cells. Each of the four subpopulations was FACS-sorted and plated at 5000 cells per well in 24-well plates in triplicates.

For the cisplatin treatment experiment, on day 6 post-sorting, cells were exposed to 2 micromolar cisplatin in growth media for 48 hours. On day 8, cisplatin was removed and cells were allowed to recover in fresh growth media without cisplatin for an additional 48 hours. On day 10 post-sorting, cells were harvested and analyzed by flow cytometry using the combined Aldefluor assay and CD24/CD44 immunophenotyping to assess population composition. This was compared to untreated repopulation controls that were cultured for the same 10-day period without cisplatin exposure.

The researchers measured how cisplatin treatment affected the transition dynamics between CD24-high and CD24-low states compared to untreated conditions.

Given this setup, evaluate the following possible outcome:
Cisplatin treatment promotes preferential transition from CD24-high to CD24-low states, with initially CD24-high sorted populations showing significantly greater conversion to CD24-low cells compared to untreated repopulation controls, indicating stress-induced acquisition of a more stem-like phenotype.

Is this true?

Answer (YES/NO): NO